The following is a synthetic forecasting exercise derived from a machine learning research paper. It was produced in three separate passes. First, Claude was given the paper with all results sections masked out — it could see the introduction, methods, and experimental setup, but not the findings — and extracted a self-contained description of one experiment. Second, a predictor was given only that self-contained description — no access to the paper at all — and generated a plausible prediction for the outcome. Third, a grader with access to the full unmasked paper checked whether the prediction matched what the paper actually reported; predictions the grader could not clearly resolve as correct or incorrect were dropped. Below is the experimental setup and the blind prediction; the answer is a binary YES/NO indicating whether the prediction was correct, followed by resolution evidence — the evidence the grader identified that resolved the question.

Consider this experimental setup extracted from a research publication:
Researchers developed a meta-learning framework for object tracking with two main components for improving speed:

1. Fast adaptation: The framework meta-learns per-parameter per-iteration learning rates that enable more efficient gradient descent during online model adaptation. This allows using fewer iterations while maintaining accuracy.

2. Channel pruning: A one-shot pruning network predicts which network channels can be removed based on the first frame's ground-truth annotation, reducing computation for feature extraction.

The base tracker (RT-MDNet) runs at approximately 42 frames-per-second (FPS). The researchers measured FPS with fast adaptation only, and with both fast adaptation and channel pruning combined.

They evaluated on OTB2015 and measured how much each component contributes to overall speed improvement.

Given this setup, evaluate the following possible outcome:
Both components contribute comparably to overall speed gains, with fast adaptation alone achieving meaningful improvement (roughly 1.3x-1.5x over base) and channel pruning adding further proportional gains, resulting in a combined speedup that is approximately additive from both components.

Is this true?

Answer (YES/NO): NO